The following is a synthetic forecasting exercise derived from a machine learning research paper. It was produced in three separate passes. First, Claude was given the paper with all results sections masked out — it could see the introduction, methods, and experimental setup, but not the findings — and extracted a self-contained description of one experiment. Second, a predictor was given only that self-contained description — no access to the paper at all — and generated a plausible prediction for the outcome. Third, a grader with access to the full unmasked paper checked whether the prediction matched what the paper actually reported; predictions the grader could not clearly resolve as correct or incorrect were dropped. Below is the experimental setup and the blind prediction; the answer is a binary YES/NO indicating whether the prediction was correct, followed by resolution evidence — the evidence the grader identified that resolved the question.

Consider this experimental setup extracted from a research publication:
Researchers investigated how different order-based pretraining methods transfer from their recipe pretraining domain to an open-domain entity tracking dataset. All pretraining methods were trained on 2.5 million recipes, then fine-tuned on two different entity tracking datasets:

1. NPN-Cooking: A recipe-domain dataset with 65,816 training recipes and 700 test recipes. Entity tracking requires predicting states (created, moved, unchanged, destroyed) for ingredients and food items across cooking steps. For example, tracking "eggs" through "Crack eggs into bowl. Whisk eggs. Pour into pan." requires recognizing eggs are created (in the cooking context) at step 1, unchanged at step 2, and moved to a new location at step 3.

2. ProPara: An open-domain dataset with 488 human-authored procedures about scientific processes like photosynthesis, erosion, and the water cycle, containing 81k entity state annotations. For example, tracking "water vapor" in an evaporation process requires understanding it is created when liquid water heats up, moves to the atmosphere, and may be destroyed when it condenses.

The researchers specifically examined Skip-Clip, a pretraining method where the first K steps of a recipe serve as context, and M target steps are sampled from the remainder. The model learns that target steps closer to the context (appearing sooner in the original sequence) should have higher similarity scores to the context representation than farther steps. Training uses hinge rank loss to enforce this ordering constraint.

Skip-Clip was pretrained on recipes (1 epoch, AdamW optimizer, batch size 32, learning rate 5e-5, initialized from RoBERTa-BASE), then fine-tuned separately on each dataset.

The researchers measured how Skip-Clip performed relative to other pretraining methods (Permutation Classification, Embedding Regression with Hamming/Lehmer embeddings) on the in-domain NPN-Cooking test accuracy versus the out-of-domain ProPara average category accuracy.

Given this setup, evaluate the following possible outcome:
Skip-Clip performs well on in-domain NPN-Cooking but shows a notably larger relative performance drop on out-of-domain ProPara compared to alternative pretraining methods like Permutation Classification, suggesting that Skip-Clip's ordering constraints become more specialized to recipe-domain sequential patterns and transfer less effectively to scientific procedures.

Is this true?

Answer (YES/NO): YES